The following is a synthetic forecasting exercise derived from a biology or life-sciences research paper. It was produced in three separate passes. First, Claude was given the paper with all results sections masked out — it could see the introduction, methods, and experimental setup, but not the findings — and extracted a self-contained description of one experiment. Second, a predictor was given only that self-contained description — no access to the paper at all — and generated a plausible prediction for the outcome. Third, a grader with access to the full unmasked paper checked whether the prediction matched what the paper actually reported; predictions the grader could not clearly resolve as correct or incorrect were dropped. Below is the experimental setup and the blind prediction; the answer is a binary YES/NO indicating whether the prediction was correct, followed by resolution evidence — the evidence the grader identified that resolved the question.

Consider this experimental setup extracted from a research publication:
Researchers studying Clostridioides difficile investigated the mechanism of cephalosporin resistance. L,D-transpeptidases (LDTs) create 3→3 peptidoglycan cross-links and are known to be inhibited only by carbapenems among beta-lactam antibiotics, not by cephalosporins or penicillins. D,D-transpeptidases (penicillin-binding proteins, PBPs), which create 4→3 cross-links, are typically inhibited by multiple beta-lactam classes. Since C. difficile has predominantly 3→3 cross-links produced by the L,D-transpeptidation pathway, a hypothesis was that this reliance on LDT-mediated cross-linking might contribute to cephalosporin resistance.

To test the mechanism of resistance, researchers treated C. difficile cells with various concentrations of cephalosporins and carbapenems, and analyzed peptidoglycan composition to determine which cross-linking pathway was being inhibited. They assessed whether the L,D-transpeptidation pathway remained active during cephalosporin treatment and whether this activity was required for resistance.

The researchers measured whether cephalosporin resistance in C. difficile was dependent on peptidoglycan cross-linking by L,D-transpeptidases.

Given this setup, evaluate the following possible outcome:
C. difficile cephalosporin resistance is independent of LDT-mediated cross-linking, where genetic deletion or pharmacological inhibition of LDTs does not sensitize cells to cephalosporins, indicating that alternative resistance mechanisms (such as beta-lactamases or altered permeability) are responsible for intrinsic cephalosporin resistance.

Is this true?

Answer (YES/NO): NO